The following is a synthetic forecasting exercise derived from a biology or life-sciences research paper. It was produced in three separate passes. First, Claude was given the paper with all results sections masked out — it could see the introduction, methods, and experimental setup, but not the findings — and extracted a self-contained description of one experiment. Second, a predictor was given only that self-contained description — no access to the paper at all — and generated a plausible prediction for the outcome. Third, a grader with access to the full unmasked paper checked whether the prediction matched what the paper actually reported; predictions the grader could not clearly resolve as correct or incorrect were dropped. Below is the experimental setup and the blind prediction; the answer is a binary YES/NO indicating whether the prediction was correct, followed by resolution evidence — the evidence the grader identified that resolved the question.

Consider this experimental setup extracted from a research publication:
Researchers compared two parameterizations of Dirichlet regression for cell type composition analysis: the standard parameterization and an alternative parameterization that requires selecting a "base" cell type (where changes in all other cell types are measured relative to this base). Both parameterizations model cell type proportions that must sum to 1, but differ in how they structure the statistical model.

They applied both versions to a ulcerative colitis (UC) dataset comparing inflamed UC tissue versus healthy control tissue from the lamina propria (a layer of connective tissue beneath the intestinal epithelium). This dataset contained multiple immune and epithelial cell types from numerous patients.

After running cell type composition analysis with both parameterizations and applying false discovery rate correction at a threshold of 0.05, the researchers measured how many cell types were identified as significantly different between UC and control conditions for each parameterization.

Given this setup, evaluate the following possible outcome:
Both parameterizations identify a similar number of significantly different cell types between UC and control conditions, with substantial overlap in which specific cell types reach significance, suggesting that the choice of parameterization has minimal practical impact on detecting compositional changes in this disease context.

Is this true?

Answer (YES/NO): NO